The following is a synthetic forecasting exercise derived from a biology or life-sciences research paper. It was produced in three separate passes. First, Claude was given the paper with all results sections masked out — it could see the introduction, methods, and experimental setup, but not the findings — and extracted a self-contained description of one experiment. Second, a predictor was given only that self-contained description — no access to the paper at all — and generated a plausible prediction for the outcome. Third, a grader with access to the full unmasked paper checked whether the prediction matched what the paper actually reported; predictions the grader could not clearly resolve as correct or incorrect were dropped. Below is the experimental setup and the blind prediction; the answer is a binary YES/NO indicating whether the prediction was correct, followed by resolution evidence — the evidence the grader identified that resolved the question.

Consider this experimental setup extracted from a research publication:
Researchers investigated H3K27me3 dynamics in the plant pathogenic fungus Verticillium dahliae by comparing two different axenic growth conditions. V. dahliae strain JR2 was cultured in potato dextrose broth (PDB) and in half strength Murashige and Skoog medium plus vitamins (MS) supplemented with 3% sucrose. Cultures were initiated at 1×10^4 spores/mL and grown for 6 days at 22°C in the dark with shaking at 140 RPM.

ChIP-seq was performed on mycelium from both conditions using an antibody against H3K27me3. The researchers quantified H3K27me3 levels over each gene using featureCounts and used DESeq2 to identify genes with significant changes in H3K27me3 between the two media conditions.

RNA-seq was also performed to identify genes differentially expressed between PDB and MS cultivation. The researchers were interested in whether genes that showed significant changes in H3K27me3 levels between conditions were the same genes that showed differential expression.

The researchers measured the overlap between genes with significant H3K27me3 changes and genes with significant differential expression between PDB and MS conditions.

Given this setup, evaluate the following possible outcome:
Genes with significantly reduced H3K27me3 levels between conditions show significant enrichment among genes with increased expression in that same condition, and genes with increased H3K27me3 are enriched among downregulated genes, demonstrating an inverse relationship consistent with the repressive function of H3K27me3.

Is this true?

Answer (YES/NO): YES